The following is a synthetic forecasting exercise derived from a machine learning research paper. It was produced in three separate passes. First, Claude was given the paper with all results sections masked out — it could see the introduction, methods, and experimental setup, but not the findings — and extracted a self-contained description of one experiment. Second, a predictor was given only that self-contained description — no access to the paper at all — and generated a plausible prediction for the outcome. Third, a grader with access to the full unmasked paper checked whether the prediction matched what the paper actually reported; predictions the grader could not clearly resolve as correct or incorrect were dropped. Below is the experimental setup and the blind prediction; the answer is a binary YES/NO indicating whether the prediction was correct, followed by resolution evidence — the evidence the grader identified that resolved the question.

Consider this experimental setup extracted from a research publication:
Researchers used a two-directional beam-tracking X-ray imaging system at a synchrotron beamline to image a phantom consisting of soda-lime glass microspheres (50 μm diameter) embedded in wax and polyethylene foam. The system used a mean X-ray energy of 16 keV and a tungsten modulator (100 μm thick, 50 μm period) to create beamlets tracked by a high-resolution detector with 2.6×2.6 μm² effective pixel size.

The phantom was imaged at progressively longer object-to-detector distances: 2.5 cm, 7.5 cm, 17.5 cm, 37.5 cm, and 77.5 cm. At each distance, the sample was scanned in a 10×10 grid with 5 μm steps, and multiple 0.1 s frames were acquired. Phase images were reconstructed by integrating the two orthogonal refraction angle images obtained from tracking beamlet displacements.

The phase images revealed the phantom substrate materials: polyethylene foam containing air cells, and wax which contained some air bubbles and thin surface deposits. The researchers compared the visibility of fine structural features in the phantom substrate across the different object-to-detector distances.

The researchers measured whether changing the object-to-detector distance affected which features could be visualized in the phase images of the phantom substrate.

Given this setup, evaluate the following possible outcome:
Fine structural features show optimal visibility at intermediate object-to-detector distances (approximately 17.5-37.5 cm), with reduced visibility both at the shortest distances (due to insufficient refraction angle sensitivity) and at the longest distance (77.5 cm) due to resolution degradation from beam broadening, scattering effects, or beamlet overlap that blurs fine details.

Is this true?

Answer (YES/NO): NO